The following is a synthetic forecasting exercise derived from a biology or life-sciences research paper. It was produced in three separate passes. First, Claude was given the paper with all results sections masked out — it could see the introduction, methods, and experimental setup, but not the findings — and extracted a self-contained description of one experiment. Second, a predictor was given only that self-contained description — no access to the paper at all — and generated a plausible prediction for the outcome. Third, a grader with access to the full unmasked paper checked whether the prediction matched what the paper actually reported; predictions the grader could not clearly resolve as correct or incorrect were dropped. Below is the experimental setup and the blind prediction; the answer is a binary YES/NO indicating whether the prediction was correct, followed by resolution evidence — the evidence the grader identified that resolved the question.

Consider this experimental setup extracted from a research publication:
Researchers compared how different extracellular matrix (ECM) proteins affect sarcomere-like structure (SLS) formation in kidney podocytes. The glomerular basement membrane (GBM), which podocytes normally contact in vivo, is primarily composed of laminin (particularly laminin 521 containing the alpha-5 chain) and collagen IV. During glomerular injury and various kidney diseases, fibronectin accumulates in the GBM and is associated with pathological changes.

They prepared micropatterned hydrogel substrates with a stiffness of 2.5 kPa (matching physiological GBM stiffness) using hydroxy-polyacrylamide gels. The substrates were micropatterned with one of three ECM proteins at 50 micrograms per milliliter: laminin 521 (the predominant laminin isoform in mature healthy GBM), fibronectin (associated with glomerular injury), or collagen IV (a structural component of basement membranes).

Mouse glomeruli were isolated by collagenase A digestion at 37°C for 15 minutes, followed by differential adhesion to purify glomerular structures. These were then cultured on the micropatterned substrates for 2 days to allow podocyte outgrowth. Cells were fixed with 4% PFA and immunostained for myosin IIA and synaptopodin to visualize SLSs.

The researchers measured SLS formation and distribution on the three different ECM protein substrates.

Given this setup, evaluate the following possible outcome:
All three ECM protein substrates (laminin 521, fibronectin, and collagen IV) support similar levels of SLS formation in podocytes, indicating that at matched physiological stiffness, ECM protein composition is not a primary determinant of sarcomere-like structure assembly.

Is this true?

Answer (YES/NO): NO